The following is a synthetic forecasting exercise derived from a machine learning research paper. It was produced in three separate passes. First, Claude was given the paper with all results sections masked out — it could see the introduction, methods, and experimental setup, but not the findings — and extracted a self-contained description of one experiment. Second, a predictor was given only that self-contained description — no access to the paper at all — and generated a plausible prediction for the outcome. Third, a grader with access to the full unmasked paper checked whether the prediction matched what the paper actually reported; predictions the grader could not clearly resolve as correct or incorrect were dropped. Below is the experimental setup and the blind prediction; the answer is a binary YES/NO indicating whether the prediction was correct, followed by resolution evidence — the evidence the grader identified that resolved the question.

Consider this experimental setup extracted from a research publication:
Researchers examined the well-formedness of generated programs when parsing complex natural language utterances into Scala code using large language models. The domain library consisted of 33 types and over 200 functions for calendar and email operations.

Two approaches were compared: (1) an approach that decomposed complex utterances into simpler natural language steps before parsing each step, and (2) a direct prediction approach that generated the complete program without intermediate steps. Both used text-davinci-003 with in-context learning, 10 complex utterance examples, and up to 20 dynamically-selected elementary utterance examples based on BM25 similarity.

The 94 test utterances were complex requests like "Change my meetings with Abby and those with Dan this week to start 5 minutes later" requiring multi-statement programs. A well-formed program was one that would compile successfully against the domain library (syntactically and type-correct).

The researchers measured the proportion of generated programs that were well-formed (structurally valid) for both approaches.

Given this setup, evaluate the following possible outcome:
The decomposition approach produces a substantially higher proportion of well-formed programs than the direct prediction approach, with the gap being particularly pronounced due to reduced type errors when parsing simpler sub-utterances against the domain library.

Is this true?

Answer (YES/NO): NO